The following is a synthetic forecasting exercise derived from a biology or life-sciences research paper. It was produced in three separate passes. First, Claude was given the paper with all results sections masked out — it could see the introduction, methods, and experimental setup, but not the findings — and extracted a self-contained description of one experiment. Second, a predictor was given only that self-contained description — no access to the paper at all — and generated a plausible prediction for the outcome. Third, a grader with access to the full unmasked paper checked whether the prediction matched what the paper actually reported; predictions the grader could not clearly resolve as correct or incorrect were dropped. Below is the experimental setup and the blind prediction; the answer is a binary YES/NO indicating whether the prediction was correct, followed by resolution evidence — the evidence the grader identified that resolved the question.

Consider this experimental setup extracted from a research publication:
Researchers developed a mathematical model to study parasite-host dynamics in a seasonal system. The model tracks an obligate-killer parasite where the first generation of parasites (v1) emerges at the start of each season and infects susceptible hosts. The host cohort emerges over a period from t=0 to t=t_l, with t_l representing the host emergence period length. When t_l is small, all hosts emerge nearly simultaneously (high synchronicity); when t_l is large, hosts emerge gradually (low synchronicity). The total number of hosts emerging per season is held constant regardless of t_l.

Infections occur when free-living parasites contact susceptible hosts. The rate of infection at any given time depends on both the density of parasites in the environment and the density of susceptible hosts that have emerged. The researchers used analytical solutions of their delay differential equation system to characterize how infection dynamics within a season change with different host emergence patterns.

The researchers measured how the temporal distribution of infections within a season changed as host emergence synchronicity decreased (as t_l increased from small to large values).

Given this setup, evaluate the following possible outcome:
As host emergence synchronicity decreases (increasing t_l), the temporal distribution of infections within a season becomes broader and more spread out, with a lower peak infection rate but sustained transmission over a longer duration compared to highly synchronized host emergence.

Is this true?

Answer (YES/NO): YES